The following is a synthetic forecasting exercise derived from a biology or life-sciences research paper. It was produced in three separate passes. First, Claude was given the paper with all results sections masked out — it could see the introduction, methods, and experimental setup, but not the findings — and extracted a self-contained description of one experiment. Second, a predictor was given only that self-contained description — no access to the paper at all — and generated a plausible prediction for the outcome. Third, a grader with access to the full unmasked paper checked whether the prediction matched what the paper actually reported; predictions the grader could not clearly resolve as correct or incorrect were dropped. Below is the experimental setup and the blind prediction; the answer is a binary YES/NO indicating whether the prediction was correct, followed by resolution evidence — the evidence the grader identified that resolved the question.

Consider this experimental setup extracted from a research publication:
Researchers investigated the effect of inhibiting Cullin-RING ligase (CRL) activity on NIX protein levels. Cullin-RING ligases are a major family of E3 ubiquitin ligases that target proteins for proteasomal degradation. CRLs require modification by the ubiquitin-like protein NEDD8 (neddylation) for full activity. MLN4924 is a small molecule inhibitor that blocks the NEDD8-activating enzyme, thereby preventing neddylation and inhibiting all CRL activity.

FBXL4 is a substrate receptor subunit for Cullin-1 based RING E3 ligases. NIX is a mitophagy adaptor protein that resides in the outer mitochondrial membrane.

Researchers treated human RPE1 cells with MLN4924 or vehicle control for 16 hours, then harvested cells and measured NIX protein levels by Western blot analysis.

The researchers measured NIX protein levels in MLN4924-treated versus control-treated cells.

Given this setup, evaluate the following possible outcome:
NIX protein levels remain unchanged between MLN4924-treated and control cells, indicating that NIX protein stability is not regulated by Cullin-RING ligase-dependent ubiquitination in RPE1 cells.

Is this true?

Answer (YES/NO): NO